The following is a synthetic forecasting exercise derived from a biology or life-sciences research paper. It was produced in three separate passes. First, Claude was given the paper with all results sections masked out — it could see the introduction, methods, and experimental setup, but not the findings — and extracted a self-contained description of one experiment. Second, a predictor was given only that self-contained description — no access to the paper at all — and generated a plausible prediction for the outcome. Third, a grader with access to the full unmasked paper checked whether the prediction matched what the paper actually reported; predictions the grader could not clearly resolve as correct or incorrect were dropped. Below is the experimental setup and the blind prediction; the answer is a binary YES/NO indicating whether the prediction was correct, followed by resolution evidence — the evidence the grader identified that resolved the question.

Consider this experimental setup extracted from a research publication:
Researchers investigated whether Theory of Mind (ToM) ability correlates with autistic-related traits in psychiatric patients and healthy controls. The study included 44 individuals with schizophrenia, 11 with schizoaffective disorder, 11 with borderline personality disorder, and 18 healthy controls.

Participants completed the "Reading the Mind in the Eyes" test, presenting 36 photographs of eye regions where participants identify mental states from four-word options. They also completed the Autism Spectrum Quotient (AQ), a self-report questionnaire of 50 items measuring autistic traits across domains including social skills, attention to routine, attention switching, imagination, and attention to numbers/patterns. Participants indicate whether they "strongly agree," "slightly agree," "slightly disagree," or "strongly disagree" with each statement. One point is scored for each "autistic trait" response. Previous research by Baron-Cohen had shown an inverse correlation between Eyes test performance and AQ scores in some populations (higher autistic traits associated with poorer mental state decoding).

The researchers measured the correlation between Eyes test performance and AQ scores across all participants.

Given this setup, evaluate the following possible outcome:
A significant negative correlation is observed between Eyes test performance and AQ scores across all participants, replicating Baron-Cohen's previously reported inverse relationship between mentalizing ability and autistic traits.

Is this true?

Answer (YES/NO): NO